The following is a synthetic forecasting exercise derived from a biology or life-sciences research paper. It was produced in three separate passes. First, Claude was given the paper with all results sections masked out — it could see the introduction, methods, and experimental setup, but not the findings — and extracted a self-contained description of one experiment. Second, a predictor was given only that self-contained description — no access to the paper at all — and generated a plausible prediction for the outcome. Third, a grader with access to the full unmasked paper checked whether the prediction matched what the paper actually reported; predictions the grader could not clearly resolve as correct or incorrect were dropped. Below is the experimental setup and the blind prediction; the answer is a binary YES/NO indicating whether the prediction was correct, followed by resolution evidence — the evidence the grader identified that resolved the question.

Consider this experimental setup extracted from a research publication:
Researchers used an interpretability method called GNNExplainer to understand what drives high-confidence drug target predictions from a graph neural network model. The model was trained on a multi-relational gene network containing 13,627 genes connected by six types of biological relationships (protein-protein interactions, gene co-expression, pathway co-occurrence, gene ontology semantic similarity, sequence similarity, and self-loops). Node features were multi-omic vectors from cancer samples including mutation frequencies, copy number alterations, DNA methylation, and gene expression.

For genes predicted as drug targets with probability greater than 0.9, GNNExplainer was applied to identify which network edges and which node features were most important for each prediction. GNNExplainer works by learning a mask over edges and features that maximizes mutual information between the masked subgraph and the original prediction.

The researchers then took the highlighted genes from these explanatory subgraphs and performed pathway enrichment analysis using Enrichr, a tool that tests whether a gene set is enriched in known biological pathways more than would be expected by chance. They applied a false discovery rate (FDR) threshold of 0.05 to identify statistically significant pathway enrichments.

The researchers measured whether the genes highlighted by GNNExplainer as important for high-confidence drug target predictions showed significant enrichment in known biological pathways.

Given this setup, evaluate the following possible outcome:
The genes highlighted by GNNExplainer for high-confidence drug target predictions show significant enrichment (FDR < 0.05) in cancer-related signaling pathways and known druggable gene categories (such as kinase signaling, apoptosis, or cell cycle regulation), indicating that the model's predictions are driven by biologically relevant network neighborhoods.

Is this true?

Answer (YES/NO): YES